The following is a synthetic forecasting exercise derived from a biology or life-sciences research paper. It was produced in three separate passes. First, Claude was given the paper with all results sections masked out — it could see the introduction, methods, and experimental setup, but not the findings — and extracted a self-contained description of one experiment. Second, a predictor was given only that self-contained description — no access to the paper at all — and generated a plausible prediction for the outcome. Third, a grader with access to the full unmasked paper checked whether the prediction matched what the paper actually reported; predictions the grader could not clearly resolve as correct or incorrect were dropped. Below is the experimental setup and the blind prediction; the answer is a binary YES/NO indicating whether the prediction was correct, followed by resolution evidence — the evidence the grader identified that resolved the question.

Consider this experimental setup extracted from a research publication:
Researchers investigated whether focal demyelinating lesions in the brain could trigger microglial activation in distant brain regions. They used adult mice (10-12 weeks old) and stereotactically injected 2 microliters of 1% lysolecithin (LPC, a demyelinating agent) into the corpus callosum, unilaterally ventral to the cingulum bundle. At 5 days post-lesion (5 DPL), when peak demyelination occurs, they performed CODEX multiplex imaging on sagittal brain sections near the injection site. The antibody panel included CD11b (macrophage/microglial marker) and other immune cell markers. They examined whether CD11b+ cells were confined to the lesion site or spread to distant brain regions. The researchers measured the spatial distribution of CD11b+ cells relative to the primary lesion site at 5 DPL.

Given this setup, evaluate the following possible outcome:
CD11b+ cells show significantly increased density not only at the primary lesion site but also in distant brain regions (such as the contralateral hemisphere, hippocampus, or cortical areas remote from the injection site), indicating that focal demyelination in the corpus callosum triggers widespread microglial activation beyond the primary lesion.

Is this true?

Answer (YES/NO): YES